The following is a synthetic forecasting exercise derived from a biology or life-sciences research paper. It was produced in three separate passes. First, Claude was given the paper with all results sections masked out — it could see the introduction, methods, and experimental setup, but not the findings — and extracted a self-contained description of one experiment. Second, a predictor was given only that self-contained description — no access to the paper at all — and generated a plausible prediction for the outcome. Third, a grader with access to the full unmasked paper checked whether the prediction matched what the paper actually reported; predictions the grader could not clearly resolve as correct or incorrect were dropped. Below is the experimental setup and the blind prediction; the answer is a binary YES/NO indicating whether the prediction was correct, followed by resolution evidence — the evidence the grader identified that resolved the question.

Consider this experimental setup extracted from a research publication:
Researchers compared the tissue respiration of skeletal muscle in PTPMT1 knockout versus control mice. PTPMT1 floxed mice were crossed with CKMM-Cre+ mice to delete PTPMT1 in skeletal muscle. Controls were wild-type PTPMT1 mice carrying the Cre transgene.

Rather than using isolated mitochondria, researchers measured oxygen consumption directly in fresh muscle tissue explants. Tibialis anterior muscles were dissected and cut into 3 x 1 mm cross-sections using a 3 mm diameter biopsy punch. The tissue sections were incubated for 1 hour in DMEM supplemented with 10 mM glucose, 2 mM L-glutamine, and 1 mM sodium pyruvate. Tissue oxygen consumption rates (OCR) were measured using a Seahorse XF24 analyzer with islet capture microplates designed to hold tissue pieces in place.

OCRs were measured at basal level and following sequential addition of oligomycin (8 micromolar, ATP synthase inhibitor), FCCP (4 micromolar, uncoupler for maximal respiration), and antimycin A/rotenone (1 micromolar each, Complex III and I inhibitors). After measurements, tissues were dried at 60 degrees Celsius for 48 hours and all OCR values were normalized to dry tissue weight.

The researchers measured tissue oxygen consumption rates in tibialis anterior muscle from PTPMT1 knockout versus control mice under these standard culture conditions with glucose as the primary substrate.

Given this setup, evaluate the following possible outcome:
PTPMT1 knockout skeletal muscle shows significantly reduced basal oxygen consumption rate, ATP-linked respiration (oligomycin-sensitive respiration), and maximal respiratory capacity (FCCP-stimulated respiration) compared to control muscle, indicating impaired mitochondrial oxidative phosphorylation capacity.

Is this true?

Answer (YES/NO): NO